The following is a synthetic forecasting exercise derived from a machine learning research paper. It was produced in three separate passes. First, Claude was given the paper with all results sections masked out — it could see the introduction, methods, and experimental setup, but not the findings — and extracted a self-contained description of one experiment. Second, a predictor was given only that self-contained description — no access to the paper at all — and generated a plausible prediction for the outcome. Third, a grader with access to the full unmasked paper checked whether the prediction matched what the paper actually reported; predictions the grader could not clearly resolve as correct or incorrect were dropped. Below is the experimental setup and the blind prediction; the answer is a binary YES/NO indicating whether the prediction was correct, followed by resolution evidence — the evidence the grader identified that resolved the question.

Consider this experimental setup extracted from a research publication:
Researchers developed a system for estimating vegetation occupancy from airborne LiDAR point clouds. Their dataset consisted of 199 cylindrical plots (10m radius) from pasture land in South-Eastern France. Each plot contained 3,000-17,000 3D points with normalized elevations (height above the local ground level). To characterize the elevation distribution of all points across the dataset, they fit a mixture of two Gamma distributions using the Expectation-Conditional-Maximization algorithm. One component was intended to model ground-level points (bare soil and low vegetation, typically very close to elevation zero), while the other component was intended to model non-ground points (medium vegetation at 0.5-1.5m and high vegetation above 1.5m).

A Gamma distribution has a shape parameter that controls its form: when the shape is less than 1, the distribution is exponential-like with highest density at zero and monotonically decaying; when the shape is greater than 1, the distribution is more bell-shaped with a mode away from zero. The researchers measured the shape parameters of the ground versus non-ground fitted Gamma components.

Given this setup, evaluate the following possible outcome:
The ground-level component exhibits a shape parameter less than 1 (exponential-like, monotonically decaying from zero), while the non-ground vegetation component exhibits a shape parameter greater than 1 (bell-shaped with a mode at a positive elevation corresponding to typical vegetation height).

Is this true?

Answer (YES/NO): YES